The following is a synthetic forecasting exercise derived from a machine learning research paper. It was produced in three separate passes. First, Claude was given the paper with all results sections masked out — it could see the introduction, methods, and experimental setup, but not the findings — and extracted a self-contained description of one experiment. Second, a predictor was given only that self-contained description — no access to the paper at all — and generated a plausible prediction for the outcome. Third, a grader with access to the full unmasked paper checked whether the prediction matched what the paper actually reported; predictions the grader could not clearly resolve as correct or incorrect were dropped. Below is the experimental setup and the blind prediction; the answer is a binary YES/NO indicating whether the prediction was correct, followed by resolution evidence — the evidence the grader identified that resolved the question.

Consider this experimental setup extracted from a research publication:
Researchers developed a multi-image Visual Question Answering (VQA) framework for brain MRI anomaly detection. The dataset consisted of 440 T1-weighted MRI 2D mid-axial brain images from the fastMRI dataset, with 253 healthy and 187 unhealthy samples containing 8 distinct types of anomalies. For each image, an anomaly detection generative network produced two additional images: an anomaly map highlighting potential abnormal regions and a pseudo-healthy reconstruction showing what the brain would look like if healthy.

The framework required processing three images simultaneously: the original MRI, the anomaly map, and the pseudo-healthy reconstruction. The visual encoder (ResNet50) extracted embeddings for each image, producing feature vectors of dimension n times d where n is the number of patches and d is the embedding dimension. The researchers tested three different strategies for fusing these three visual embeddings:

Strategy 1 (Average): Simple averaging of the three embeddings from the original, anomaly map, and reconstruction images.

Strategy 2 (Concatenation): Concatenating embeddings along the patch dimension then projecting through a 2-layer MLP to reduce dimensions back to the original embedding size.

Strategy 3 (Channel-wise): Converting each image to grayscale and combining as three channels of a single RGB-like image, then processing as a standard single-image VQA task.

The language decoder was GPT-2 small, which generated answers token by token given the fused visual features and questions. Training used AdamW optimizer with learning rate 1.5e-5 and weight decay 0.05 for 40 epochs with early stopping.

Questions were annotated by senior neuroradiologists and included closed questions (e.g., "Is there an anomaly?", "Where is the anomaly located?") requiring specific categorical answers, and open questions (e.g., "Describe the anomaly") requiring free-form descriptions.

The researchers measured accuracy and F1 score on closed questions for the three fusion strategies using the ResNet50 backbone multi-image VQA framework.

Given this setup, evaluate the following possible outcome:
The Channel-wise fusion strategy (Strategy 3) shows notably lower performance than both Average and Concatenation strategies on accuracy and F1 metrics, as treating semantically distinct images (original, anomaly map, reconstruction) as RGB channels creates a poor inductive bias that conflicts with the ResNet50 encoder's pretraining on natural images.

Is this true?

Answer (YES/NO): NO